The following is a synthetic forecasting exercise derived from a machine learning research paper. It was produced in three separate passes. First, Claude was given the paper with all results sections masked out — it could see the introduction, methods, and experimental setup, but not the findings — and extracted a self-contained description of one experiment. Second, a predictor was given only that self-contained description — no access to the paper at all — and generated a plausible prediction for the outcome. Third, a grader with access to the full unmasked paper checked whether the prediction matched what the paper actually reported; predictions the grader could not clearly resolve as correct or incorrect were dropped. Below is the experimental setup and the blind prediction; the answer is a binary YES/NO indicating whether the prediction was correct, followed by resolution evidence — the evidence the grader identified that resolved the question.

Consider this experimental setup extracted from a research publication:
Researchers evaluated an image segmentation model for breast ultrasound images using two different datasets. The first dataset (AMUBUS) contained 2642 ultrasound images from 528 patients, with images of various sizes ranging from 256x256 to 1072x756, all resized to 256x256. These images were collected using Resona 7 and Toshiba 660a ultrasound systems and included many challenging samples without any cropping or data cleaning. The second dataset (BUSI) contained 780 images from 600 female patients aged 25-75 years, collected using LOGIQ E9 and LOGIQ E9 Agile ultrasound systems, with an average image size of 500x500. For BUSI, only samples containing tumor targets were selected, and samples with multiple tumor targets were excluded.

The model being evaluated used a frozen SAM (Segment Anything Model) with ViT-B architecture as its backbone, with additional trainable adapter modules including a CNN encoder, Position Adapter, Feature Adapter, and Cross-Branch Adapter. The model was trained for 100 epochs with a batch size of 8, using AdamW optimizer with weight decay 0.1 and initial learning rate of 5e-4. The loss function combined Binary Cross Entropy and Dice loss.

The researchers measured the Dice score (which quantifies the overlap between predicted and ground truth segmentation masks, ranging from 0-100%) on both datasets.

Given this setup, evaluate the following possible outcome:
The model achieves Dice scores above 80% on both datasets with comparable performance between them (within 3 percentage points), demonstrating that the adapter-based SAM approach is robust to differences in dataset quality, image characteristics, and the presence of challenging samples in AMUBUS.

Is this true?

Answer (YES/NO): NO